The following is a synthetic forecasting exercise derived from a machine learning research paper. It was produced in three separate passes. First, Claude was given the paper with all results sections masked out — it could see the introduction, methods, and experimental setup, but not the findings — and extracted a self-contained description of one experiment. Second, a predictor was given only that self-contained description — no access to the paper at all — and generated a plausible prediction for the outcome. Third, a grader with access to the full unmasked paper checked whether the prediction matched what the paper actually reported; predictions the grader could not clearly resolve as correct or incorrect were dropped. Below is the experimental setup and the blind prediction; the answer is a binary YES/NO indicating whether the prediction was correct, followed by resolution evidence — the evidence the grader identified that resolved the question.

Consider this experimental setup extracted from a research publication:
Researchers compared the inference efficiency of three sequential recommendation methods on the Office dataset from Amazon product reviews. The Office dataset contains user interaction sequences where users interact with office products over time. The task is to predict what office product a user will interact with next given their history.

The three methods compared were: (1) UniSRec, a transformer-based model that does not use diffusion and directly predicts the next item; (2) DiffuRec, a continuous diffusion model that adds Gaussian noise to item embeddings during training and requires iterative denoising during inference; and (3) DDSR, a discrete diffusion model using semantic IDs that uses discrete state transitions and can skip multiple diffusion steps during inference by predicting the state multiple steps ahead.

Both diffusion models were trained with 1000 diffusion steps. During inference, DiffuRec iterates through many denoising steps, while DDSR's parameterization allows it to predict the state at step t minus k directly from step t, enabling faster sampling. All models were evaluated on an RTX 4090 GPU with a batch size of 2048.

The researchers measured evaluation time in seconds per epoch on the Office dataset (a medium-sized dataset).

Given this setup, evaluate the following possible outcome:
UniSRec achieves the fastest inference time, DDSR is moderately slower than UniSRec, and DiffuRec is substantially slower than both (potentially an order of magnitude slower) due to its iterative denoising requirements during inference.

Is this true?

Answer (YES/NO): NO